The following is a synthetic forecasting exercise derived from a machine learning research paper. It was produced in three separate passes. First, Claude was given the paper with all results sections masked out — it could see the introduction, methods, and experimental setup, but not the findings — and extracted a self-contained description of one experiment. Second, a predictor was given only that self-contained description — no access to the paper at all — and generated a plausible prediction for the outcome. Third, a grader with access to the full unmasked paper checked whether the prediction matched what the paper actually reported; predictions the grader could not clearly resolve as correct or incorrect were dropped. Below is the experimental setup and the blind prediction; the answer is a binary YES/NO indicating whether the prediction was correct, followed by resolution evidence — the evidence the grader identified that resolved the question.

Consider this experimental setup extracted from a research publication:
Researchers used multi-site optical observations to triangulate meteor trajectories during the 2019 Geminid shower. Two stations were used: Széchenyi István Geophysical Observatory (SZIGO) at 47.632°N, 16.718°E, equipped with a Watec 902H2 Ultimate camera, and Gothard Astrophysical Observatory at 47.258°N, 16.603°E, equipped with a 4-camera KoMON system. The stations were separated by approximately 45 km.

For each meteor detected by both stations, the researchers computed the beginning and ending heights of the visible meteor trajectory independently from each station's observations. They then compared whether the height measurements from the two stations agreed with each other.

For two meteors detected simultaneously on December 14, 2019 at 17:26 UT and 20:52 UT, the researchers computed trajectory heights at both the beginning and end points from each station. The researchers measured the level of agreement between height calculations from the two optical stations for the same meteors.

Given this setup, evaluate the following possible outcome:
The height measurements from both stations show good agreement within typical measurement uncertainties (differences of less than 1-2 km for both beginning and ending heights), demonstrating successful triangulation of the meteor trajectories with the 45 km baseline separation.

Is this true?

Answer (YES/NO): NO